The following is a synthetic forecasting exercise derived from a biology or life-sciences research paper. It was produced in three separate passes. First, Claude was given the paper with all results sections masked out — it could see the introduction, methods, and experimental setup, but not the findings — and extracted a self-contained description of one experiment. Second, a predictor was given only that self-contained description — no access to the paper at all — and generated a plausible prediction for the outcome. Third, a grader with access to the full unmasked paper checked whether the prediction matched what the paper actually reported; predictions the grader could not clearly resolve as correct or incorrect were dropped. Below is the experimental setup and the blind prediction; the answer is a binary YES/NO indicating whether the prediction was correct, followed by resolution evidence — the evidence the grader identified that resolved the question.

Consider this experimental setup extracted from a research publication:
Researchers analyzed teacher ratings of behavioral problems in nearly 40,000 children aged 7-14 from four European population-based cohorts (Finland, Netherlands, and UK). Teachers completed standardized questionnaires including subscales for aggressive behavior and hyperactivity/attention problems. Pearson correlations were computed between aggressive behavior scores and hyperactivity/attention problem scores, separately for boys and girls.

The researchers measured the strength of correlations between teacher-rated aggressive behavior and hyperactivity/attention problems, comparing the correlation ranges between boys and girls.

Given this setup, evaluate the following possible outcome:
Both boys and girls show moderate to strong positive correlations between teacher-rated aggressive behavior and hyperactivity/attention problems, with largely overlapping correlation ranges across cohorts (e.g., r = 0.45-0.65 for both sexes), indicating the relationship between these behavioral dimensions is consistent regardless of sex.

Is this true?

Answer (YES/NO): NO